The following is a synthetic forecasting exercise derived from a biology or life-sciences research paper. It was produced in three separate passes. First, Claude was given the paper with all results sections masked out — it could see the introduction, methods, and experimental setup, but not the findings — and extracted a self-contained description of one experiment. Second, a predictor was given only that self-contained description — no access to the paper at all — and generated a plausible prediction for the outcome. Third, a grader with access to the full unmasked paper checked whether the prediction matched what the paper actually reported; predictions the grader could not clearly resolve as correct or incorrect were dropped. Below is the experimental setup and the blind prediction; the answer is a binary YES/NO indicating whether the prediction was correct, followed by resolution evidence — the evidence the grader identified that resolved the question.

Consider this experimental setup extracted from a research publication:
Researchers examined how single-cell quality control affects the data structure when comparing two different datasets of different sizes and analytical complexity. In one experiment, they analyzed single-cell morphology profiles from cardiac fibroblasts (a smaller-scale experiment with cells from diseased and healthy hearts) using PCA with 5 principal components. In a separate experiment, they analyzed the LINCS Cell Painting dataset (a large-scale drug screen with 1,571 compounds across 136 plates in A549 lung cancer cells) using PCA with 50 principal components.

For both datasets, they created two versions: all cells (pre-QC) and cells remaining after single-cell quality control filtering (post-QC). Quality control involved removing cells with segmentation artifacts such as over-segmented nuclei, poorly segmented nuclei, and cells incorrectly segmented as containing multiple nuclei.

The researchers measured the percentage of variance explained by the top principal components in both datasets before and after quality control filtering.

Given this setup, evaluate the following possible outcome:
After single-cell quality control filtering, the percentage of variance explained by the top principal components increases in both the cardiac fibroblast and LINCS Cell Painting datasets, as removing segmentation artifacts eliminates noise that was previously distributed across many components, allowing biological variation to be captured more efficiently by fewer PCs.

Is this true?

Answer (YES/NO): NO